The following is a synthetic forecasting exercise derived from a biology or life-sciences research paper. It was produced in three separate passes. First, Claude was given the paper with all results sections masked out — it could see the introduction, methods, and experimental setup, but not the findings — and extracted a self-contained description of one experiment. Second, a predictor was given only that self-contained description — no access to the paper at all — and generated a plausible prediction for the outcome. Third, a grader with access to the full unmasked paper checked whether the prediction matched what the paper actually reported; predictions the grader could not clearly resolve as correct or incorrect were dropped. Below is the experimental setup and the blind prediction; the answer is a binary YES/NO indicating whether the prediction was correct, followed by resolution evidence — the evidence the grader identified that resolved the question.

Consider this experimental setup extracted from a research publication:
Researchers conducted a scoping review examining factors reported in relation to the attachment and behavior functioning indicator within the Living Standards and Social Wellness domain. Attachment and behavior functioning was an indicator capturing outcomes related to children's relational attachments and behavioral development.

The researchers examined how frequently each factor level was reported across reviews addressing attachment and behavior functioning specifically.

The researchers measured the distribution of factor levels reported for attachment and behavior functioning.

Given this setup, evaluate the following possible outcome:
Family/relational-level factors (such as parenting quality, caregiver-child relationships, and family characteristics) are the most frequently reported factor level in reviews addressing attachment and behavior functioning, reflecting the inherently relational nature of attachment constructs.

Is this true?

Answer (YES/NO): NO